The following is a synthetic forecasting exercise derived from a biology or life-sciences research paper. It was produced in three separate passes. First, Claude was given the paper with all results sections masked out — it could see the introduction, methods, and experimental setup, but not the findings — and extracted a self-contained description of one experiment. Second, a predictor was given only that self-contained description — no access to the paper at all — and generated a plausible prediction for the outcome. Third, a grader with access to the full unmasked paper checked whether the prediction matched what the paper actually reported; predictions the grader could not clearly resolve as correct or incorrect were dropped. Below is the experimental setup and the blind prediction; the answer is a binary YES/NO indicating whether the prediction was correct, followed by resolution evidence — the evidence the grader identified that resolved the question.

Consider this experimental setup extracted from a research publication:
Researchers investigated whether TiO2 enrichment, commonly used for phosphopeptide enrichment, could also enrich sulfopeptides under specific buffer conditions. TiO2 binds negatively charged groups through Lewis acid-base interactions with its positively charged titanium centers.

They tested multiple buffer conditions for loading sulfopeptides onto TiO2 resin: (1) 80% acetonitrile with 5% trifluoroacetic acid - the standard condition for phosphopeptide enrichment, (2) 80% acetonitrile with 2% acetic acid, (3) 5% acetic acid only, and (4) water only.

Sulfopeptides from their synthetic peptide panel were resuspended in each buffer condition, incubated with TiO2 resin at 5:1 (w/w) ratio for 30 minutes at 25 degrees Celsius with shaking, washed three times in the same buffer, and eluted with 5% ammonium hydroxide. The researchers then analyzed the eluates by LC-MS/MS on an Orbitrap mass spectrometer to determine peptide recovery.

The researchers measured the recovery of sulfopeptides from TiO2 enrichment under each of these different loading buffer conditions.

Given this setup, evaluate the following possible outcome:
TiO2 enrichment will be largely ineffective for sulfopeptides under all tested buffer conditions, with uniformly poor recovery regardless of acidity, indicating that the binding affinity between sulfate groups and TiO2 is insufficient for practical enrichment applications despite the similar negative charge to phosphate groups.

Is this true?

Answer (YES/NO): NO